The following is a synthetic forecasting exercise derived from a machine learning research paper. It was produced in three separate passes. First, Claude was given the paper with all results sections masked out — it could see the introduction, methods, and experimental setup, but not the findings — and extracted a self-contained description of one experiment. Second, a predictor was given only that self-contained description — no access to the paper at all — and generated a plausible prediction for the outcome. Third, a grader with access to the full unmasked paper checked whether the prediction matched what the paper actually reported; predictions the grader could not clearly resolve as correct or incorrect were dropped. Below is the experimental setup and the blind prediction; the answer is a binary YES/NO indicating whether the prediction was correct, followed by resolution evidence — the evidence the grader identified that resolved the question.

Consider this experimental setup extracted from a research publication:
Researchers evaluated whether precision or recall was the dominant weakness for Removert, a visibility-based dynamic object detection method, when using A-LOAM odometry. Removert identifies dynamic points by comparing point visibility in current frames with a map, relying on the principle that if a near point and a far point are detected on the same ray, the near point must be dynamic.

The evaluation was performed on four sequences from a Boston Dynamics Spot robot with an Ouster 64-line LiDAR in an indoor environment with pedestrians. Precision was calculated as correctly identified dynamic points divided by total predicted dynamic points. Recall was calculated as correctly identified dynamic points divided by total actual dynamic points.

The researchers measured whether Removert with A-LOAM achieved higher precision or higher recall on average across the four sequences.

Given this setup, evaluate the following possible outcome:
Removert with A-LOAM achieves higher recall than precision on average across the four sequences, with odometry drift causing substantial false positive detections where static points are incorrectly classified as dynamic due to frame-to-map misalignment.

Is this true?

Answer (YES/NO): NO